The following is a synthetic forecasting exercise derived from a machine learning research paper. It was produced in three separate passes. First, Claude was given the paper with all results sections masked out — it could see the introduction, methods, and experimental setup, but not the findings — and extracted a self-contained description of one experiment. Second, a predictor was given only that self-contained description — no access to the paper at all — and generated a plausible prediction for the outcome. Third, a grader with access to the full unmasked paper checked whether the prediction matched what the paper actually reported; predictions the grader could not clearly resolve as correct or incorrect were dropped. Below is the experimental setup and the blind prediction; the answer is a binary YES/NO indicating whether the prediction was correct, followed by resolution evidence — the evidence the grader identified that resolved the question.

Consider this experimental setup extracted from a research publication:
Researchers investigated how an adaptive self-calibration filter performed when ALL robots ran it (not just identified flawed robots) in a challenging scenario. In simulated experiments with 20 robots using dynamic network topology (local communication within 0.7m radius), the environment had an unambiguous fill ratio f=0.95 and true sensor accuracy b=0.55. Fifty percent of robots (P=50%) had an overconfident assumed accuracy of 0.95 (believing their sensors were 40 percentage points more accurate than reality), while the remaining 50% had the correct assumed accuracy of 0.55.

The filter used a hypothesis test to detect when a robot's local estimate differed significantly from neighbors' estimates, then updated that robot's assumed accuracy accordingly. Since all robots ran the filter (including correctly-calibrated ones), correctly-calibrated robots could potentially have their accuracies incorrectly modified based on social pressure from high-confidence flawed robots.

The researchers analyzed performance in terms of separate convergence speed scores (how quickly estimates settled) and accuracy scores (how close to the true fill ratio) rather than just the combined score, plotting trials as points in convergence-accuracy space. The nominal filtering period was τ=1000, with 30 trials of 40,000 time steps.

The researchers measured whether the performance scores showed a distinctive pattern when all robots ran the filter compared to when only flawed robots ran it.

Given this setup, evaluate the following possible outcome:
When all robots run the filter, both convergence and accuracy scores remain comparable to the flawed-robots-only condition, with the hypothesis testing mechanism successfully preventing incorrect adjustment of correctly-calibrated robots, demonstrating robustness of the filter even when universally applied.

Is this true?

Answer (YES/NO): NO